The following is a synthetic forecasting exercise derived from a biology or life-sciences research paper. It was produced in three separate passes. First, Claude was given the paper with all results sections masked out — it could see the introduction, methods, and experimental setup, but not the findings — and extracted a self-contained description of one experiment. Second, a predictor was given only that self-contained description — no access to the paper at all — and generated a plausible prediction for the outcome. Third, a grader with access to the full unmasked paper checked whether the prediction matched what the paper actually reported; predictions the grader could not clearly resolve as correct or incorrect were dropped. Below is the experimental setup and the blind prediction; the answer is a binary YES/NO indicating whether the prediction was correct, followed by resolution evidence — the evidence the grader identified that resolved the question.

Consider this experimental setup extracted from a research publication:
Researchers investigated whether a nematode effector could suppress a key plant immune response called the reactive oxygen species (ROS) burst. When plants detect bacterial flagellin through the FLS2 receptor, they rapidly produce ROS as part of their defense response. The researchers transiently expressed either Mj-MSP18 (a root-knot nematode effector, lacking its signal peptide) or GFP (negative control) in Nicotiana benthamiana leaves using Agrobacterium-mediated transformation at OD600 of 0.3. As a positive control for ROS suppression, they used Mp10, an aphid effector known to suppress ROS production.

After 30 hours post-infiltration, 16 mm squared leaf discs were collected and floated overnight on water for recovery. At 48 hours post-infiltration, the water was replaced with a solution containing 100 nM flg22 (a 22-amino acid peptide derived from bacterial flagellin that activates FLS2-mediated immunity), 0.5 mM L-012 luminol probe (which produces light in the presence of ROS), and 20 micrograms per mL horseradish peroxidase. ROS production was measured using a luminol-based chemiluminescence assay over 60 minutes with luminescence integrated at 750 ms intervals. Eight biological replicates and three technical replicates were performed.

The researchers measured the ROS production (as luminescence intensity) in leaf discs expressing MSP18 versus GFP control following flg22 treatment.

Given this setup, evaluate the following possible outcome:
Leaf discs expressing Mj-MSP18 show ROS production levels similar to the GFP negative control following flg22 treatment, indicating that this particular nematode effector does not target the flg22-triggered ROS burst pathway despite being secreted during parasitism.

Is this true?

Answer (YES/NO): NO